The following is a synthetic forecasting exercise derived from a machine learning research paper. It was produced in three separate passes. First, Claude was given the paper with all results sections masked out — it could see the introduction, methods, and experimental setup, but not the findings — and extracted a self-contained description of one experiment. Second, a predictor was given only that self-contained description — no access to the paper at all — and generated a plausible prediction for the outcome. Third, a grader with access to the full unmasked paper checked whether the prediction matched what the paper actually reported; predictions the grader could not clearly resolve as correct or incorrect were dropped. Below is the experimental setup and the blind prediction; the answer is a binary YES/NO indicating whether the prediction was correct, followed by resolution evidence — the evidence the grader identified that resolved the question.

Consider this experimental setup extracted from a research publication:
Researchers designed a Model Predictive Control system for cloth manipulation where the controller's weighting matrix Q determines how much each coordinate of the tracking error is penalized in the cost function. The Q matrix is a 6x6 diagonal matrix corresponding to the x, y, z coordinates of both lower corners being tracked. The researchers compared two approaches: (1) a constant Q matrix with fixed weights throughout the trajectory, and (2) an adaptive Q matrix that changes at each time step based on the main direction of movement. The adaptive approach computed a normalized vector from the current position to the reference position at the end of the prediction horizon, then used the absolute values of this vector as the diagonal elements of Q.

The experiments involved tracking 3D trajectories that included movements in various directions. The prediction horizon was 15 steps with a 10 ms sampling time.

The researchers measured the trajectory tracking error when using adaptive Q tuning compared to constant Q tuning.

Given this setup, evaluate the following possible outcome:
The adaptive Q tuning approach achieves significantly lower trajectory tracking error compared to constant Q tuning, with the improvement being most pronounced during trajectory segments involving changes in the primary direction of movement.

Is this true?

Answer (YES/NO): NO